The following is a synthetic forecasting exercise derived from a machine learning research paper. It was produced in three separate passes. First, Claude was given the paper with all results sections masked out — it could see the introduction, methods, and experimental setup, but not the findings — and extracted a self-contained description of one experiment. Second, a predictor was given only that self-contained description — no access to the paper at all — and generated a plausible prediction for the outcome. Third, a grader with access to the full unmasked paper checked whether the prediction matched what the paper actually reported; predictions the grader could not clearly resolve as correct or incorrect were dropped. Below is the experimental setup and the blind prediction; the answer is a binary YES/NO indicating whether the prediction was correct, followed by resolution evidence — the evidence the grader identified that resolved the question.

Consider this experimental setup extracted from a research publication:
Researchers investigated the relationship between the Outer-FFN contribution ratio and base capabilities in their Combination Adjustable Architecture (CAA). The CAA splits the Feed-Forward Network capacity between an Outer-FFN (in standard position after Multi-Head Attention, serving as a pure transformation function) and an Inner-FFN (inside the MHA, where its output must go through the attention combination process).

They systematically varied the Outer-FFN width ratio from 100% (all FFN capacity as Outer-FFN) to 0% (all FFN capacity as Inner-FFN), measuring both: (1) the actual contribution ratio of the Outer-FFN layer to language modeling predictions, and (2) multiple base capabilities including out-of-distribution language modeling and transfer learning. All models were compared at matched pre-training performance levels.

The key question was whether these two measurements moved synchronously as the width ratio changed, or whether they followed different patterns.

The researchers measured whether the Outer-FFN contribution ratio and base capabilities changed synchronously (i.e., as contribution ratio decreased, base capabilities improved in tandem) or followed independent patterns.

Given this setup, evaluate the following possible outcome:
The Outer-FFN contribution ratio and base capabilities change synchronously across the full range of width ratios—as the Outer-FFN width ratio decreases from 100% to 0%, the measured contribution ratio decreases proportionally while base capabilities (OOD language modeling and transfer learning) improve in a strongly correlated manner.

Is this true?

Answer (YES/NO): NO